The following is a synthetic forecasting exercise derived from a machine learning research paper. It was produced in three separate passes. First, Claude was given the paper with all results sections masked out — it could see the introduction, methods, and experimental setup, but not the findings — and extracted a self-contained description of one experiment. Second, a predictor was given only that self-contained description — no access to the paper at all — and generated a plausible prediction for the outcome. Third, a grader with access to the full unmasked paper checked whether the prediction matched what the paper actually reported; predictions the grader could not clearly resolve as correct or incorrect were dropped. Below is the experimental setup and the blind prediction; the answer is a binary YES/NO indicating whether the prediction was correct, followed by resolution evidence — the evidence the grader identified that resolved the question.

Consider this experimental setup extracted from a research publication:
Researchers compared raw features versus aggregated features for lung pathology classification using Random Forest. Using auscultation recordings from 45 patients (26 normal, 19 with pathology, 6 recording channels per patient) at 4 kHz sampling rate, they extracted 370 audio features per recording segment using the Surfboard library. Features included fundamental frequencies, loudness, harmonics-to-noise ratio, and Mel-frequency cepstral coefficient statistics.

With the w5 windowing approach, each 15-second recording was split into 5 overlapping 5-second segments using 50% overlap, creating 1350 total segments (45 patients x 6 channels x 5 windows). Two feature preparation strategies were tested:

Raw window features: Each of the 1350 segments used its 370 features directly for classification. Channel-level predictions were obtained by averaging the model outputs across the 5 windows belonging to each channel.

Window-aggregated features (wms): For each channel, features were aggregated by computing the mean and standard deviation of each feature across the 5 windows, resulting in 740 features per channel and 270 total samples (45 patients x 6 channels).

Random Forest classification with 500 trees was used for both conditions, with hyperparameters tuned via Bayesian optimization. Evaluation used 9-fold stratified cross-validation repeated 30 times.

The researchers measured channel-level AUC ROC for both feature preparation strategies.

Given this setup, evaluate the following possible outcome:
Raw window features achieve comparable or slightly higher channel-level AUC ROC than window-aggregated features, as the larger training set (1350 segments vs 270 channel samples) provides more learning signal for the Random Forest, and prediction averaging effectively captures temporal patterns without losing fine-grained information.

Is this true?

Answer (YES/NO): NO